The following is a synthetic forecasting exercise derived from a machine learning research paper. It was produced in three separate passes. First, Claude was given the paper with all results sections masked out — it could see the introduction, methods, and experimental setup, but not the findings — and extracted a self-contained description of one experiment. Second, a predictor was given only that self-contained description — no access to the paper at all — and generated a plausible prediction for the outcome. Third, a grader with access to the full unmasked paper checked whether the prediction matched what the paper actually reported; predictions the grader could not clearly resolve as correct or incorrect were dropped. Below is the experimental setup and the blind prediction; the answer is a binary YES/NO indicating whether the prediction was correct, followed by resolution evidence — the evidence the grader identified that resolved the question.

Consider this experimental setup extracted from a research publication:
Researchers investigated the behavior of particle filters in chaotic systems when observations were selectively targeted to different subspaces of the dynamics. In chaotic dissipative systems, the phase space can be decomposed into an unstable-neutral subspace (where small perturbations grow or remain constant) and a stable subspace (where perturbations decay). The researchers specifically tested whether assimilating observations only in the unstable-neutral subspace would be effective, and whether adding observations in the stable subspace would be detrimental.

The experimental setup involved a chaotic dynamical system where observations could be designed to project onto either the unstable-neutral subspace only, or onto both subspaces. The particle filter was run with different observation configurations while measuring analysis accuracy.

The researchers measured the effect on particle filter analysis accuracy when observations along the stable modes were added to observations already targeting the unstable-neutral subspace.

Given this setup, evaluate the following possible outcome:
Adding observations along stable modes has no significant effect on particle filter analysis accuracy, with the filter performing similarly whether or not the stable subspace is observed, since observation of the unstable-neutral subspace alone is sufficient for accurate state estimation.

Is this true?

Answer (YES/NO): YES